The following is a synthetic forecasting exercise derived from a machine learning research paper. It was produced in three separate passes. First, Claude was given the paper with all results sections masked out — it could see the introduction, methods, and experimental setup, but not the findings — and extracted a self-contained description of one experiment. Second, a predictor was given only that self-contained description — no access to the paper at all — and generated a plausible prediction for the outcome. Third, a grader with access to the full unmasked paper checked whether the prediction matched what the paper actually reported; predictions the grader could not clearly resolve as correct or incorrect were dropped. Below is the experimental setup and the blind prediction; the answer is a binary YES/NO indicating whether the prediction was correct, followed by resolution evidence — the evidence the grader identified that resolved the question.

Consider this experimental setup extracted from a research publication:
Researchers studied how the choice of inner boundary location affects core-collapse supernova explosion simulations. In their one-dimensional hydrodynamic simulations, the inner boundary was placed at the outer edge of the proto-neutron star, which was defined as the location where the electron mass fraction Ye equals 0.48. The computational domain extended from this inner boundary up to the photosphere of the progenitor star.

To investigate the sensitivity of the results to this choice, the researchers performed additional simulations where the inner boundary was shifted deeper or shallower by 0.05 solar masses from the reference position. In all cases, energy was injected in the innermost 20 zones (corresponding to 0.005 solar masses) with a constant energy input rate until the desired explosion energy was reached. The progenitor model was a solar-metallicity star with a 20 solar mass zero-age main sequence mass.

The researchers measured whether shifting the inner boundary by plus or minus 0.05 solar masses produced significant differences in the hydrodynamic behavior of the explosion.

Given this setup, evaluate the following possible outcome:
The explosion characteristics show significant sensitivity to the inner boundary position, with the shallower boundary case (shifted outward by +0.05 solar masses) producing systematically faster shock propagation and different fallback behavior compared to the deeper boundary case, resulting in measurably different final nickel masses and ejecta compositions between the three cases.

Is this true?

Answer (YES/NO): NO